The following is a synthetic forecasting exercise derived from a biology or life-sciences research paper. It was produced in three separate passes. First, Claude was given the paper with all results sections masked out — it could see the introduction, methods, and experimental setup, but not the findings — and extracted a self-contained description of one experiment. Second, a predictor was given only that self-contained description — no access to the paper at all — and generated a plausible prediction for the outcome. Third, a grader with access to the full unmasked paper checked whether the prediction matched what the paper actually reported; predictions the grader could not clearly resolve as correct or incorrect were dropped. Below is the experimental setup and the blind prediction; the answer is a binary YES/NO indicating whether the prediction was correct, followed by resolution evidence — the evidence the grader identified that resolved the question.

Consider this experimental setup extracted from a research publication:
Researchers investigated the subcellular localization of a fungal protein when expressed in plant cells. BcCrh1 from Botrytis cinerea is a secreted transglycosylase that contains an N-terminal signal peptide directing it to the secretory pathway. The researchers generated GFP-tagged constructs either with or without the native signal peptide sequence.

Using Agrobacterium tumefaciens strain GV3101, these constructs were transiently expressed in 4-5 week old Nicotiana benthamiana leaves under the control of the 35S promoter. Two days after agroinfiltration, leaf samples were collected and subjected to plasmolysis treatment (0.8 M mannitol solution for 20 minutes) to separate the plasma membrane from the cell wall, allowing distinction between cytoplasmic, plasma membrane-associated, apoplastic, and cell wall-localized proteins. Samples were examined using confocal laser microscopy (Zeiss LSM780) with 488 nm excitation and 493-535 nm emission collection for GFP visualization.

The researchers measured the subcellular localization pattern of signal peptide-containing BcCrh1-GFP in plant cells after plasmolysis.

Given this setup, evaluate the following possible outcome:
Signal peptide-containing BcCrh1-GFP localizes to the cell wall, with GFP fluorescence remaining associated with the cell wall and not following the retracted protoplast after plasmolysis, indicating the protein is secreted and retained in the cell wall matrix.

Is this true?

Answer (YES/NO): NO